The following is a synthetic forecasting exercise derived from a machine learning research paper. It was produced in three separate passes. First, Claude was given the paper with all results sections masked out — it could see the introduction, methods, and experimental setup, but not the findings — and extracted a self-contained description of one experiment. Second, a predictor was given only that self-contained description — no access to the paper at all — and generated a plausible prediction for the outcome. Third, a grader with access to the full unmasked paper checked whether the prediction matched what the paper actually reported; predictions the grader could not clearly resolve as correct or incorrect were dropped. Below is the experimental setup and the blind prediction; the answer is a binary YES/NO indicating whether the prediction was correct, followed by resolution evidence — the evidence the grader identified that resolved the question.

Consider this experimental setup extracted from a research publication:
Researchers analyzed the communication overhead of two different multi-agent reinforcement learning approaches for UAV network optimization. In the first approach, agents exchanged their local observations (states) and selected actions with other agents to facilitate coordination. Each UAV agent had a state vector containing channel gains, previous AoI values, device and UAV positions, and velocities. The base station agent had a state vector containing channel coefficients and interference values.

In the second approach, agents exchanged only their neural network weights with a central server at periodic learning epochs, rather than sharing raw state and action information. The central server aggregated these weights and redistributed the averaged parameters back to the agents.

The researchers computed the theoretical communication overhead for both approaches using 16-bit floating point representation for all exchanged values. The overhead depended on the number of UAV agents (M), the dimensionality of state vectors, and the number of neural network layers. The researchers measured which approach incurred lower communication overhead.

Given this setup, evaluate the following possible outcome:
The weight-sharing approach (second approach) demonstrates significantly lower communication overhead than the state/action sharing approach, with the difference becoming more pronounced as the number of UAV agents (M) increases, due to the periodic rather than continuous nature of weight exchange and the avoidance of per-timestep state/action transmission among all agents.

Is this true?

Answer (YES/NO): YES